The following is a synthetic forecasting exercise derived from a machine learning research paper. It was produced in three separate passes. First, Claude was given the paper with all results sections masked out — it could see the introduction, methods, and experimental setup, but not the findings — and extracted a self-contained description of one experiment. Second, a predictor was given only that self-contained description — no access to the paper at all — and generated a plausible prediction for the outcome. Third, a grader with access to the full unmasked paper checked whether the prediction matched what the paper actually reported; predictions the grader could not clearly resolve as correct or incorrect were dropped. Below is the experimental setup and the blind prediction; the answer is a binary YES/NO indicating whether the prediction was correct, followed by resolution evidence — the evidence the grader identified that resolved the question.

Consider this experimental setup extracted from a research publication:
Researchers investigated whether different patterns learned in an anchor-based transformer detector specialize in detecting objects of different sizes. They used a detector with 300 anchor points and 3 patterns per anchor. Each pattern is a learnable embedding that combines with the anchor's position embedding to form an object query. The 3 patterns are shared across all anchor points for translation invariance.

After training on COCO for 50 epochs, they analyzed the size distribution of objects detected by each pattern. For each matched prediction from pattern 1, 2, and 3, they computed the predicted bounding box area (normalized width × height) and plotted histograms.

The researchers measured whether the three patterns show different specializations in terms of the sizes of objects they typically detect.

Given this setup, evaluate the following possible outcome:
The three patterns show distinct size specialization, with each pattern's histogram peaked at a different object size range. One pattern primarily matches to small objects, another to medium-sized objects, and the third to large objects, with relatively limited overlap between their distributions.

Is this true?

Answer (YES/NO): NO